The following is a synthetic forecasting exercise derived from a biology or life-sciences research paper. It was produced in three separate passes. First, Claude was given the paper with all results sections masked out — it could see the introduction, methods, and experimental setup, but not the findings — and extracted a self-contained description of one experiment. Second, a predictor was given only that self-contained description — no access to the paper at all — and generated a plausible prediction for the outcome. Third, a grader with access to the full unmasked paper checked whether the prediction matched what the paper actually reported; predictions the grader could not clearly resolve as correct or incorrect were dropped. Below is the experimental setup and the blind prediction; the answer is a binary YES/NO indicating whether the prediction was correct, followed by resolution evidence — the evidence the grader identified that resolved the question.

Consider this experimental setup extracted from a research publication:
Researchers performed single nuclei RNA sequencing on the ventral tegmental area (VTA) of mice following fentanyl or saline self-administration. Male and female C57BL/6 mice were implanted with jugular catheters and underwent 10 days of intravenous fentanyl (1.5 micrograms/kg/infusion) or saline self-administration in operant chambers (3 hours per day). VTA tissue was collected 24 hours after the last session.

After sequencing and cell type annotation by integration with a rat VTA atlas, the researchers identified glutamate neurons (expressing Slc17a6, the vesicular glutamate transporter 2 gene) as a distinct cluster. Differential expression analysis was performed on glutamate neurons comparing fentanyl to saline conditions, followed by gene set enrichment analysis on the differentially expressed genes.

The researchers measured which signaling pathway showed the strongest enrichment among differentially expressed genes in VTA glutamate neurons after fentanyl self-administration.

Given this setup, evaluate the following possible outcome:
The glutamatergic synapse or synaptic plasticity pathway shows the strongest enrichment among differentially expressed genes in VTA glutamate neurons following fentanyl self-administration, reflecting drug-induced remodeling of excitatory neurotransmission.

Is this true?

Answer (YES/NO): NO